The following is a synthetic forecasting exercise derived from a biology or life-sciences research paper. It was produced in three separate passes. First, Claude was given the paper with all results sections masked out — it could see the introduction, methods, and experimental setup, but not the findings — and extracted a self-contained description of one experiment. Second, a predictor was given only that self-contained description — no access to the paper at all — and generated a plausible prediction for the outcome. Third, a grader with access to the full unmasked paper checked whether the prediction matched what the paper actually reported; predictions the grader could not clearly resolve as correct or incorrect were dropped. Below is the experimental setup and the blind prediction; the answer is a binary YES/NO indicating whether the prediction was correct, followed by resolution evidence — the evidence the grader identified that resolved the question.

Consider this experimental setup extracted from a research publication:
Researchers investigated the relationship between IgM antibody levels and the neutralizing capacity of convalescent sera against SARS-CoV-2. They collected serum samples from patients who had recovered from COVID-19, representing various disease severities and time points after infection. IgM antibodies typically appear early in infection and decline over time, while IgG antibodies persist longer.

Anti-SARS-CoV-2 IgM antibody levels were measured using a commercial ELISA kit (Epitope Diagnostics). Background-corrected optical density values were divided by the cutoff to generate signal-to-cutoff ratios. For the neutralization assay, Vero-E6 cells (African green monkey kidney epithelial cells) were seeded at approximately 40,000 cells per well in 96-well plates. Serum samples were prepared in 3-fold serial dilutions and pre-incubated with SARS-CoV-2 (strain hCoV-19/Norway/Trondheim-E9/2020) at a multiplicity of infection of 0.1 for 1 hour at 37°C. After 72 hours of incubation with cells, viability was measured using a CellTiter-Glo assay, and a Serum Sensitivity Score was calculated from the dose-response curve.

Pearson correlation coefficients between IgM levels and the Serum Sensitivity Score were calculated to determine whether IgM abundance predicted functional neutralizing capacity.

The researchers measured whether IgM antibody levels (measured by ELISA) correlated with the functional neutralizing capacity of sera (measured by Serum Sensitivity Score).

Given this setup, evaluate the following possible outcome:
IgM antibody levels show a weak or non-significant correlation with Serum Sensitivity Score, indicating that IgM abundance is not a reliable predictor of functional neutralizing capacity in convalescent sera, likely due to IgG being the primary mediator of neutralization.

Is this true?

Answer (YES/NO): NO